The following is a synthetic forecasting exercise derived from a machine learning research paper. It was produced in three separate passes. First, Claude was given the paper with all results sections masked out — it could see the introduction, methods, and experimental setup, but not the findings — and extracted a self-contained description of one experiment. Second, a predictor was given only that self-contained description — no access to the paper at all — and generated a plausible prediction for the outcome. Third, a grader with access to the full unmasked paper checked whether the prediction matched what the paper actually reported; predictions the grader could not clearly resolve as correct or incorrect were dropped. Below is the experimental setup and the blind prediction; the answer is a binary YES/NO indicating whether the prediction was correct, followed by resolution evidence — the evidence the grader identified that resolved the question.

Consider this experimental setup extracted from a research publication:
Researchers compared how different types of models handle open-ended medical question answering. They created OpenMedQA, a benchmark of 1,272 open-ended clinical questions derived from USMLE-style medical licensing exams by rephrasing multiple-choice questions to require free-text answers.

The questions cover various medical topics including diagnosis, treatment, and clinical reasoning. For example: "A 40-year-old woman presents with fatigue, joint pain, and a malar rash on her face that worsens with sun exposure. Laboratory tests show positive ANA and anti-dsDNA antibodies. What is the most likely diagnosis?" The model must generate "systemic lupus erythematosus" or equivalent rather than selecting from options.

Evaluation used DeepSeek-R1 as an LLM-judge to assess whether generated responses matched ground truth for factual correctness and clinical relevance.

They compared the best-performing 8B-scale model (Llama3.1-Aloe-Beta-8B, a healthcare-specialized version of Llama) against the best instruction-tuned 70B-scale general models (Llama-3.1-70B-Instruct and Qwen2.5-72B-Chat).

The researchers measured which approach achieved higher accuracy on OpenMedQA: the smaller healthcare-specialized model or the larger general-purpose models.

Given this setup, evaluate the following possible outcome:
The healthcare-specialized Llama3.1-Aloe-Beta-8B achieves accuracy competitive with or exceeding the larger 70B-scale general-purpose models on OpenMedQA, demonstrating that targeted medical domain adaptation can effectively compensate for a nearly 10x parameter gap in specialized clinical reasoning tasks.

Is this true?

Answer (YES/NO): NO